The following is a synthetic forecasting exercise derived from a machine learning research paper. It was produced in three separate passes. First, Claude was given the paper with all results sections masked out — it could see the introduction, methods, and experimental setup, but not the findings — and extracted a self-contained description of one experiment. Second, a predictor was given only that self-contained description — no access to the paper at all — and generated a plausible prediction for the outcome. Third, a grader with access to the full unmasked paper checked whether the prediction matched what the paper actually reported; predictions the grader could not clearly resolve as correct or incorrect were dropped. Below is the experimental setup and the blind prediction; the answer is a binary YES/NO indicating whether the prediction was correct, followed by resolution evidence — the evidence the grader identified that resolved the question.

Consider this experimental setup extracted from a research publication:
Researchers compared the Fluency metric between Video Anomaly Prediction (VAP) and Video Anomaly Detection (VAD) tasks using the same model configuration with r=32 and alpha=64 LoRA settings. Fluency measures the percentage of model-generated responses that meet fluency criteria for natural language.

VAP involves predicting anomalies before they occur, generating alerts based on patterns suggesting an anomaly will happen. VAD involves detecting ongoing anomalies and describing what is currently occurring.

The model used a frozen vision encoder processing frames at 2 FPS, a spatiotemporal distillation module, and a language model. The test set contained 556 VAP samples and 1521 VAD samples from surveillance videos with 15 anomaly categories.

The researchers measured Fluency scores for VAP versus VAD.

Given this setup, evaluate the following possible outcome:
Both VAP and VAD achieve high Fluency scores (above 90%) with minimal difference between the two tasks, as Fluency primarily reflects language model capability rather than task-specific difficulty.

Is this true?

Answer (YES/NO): NO